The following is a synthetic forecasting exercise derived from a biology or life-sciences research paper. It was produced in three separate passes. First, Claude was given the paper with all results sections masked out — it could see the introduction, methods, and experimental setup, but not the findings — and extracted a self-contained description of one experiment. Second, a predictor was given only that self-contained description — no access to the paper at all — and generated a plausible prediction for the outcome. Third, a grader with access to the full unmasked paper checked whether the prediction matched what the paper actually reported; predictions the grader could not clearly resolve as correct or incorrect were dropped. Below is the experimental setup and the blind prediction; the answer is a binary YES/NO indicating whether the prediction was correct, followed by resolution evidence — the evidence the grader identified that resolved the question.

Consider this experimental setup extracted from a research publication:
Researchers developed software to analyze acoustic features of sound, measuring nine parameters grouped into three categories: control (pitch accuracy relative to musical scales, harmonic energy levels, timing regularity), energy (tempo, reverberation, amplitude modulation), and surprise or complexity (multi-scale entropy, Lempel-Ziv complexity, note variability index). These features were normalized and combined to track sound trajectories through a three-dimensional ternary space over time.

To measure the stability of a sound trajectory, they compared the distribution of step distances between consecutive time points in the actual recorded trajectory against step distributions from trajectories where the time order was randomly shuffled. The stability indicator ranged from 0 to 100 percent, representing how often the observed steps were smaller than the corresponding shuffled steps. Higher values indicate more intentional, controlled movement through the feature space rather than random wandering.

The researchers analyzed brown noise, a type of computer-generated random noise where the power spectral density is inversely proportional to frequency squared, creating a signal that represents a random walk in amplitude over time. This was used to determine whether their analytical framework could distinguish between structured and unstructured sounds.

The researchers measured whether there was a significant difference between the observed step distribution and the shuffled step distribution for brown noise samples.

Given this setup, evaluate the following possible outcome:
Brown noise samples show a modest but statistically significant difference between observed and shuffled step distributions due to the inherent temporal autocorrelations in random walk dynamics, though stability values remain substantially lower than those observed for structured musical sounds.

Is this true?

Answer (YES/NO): NO